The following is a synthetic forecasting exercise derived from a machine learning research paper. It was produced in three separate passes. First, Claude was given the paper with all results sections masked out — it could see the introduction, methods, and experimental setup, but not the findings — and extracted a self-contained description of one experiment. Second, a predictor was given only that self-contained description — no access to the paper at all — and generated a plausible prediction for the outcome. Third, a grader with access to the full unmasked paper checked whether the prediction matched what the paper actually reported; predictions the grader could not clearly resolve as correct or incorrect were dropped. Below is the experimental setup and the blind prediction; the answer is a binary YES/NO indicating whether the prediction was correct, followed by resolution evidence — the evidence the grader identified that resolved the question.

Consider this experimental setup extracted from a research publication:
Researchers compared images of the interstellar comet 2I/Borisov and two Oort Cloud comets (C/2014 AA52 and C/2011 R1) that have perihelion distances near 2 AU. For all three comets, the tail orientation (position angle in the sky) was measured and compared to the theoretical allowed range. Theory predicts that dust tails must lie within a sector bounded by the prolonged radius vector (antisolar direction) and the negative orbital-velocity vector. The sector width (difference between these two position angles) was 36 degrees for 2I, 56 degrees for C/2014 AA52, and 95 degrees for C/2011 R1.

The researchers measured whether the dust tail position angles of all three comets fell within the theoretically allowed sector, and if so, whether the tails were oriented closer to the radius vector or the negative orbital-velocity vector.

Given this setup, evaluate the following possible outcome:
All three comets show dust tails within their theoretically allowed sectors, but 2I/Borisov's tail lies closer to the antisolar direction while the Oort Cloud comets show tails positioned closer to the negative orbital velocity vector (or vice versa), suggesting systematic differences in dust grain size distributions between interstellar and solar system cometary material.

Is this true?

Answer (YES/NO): NO